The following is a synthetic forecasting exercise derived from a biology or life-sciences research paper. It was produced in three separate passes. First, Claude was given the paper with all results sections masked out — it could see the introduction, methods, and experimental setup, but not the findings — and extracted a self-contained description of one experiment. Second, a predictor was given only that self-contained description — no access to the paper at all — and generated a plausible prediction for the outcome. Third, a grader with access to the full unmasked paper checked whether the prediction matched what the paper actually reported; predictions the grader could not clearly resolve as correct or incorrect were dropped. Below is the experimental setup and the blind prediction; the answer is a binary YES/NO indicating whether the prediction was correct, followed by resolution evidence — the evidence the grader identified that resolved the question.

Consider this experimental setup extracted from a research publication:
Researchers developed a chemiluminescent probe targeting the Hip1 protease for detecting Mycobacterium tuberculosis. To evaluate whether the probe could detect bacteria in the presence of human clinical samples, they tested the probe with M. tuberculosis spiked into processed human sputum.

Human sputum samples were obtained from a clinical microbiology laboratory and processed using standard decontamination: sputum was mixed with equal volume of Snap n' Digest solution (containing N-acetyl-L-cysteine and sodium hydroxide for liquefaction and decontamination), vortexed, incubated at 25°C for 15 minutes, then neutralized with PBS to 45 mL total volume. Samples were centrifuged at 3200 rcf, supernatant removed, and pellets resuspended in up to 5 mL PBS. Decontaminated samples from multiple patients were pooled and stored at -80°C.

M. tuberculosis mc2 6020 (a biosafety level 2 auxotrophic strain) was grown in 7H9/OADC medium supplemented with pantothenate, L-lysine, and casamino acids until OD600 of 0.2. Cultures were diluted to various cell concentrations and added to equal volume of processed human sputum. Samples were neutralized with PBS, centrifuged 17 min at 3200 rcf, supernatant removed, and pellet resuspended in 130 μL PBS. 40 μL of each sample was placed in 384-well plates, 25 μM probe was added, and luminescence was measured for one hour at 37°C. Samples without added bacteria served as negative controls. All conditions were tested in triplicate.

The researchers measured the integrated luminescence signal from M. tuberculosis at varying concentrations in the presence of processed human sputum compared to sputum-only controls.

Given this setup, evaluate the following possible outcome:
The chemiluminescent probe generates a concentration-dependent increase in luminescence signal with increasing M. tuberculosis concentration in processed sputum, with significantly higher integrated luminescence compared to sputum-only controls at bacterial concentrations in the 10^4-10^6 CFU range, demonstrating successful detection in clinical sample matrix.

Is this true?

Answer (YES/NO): YES